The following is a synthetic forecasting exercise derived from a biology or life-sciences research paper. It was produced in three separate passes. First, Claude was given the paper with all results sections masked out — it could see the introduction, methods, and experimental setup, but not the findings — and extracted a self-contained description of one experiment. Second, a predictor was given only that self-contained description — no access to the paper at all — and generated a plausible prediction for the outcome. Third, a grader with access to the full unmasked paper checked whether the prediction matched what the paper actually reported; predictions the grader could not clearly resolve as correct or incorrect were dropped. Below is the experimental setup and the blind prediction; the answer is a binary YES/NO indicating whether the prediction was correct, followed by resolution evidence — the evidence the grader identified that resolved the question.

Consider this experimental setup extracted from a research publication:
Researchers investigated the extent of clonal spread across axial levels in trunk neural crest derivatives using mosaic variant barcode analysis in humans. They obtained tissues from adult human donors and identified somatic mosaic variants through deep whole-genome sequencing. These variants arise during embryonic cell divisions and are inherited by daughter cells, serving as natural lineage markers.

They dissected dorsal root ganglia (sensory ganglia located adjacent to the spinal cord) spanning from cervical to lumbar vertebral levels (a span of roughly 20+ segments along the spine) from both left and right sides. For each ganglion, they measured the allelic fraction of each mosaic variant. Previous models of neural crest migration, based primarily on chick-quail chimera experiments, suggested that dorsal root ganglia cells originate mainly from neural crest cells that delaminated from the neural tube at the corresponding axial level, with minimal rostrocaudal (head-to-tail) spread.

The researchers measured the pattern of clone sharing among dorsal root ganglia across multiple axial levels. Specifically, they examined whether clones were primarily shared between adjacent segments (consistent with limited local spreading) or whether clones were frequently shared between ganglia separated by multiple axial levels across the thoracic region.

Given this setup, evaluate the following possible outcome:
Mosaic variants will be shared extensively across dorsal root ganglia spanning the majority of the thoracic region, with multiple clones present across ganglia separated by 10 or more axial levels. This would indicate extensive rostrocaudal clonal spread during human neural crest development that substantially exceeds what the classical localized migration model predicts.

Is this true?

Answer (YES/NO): YES